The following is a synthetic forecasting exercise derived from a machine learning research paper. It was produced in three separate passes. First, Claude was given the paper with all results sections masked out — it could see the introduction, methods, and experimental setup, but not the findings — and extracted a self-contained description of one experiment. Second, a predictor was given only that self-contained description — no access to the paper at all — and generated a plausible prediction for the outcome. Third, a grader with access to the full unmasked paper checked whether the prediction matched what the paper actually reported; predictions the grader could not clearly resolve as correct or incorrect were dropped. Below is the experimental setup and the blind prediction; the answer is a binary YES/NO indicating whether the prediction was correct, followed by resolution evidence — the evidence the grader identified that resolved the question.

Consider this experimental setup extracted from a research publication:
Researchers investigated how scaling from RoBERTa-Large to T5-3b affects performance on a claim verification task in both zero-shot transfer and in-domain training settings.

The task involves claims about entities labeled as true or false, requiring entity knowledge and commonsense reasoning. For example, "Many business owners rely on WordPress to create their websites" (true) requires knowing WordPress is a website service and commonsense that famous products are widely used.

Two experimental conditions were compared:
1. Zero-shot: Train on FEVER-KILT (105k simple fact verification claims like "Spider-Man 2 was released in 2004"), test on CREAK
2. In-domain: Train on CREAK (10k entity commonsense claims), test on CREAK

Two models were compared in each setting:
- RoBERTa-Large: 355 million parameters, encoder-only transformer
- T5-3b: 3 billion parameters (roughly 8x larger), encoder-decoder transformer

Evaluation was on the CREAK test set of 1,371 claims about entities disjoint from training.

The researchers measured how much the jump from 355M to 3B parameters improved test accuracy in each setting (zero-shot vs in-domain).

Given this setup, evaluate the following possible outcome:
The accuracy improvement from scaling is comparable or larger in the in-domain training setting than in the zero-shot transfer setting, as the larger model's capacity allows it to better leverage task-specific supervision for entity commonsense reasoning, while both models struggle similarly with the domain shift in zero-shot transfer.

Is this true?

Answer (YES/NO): NO